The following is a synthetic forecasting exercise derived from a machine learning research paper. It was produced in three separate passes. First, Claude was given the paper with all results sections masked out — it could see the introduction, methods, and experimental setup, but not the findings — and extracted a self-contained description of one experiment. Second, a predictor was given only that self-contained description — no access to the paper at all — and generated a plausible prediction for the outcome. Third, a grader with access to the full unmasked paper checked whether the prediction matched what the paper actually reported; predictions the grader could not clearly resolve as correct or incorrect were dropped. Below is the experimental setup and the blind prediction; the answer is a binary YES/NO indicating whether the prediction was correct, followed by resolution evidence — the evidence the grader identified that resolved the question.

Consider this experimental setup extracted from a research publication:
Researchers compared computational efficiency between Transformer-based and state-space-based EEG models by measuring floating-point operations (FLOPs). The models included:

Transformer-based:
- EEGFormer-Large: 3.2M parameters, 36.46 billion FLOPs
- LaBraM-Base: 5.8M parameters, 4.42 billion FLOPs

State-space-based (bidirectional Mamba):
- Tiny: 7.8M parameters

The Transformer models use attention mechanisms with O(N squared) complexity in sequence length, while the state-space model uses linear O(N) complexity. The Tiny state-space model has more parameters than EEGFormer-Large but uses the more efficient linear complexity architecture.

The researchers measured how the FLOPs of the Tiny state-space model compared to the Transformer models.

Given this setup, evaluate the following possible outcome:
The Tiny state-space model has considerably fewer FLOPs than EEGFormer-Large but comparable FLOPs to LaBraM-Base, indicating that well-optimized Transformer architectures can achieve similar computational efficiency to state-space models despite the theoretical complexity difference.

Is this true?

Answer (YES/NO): NO